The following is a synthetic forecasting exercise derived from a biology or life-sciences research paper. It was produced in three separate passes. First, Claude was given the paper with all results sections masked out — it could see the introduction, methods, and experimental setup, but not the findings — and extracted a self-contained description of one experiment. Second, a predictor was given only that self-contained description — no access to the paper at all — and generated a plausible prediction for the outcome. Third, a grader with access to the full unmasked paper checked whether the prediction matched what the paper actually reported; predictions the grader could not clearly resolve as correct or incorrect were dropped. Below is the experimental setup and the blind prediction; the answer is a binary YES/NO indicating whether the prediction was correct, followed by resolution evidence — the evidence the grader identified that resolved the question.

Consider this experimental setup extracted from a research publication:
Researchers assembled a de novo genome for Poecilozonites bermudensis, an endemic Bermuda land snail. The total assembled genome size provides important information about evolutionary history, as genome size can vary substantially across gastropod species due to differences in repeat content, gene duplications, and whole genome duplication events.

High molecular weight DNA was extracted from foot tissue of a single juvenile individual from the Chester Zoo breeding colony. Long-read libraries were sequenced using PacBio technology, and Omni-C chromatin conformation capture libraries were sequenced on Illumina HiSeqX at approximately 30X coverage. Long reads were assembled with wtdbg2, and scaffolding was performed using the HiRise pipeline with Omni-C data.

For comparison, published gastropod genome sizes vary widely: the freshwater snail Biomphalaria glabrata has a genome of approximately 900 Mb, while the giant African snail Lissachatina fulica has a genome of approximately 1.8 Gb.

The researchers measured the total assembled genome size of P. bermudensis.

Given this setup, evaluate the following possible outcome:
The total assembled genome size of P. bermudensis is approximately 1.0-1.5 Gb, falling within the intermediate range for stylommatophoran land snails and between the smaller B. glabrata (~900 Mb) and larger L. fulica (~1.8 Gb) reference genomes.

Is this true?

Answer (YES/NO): YES